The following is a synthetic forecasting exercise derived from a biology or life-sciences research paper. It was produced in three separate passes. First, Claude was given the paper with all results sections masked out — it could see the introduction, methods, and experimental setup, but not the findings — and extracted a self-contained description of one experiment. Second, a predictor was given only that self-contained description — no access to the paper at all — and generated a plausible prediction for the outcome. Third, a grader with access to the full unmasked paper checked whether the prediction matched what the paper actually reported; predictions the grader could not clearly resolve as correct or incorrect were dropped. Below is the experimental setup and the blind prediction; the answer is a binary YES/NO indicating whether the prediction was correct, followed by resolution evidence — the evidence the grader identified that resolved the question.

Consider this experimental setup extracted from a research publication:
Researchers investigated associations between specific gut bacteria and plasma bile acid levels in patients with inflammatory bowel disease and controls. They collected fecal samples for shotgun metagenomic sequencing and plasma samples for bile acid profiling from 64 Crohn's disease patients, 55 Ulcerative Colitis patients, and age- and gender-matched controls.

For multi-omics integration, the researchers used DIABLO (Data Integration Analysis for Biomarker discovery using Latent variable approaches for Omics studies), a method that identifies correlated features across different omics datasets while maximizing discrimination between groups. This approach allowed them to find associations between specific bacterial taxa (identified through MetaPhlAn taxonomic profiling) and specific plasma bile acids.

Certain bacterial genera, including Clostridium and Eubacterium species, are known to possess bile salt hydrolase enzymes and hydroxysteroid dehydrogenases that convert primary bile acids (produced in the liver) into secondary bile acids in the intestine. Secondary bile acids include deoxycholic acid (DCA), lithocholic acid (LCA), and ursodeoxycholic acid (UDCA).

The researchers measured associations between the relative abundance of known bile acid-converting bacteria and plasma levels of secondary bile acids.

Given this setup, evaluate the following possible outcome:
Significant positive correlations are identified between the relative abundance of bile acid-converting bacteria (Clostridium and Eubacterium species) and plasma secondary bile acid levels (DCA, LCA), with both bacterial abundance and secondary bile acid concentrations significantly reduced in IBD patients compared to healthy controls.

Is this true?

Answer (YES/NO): YES